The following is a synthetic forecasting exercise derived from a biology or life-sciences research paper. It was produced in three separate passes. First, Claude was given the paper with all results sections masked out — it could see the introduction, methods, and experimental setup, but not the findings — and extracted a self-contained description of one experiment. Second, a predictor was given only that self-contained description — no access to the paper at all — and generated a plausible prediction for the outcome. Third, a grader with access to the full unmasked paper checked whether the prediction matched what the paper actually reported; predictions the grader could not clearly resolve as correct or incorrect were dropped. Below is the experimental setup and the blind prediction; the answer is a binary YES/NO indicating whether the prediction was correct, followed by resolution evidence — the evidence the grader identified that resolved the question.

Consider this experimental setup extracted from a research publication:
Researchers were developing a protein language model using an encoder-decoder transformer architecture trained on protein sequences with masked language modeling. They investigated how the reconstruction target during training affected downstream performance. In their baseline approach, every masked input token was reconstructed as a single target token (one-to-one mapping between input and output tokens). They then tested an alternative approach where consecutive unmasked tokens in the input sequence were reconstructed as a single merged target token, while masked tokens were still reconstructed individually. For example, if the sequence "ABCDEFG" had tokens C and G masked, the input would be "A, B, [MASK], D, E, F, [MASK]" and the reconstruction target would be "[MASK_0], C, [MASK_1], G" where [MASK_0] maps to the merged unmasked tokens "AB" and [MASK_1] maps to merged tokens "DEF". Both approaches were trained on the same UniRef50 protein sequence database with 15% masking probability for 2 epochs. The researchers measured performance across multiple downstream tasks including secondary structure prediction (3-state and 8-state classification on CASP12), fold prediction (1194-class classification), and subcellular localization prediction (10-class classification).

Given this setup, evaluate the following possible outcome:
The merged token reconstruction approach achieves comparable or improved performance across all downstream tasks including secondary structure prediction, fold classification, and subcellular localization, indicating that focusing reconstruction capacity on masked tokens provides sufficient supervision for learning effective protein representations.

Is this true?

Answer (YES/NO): YES